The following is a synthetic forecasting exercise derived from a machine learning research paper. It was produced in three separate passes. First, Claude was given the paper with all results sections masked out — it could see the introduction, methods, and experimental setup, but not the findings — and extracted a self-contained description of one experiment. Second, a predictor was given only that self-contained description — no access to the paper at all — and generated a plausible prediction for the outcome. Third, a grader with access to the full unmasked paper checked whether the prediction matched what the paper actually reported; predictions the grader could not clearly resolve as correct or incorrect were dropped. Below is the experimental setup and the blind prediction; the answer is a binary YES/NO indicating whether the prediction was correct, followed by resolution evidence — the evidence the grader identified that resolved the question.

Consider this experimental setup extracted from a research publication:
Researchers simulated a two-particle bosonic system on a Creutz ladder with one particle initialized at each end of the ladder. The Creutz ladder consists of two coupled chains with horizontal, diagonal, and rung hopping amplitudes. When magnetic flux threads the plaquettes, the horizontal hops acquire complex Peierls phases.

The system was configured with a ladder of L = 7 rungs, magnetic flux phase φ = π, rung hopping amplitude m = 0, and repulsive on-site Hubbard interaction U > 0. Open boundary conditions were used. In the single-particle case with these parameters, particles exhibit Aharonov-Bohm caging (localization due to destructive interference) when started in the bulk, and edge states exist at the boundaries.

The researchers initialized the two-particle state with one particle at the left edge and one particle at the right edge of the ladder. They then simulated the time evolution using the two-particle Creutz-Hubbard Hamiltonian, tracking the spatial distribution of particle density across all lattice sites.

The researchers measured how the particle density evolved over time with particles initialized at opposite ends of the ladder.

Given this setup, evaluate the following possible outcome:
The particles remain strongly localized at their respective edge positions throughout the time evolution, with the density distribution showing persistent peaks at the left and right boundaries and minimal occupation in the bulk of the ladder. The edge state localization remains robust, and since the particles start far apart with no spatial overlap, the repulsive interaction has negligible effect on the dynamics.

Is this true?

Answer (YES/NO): YES